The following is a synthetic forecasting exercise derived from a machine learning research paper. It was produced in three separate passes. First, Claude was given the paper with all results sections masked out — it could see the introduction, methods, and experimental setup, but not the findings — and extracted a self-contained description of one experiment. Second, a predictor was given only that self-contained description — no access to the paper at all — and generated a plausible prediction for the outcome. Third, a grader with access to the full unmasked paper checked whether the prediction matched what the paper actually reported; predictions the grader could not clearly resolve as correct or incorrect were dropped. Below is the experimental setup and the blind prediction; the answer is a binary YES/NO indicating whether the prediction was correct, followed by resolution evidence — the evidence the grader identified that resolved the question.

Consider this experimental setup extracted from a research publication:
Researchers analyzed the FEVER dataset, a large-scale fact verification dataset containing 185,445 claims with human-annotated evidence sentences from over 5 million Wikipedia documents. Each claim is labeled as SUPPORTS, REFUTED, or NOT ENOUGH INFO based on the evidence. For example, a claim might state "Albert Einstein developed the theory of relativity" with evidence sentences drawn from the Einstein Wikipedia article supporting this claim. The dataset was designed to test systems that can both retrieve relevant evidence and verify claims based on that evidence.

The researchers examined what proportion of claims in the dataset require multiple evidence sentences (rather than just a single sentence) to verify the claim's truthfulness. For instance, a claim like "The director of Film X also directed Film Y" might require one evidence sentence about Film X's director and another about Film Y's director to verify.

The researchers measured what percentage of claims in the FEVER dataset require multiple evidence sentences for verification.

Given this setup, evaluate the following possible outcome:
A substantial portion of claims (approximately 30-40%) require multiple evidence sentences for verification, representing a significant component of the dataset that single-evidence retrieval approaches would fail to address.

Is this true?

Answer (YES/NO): NO